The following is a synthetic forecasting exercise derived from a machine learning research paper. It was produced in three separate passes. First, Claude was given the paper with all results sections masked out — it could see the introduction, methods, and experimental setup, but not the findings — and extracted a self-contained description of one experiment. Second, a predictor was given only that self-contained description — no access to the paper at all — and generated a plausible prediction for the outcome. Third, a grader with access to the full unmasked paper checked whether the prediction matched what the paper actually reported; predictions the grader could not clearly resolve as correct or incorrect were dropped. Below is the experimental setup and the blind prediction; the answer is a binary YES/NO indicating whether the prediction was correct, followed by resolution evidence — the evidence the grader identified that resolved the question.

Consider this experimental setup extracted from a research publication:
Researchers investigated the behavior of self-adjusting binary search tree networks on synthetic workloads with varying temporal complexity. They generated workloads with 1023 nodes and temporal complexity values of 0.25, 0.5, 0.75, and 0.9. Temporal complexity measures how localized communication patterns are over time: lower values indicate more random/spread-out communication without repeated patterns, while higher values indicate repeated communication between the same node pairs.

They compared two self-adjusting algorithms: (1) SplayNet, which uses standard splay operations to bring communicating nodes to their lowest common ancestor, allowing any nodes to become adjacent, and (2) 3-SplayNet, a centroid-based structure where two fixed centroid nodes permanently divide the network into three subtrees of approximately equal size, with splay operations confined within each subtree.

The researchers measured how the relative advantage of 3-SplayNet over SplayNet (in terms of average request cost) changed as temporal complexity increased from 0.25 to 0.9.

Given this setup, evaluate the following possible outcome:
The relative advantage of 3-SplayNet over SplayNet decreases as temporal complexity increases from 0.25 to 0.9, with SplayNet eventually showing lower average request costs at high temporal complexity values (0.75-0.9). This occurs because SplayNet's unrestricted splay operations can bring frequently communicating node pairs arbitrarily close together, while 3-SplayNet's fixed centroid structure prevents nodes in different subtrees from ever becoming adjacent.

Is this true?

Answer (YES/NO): YES